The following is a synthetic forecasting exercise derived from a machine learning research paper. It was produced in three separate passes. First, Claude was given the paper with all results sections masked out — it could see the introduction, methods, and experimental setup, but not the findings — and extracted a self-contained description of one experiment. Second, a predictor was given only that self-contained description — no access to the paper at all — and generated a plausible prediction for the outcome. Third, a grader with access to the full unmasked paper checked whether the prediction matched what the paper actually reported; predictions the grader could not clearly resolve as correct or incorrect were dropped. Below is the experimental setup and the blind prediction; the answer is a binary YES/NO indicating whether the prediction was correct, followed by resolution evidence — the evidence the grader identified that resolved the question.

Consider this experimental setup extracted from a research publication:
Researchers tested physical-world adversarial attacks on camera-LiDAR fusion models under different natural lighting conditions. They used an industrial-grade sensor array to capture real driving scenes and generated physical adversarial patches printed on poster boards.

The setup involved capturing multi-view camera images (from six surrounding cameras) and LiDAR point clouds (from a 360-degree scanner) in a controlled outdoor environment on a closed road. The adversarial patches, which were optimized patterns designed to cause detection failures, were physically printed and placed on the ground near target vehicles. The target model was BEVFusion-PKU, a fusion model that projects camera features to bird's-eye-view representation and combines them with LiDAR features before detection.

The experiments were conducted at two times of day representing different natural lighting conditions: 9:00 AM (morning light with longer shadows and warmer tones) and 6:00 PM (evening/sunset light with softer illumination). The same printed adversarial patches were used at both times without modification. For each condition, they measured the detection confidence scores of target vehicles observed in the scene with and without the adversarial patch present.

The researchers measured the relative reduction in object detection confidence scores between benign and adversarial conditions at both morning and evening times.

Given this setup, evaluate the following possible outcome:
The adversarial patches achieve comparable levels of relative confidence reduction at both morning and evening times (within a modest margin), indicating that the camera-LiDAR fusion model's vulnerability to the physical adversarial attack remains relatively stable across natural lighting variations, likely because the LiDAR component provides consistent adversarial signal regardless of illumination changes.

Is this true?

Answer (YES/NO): NO